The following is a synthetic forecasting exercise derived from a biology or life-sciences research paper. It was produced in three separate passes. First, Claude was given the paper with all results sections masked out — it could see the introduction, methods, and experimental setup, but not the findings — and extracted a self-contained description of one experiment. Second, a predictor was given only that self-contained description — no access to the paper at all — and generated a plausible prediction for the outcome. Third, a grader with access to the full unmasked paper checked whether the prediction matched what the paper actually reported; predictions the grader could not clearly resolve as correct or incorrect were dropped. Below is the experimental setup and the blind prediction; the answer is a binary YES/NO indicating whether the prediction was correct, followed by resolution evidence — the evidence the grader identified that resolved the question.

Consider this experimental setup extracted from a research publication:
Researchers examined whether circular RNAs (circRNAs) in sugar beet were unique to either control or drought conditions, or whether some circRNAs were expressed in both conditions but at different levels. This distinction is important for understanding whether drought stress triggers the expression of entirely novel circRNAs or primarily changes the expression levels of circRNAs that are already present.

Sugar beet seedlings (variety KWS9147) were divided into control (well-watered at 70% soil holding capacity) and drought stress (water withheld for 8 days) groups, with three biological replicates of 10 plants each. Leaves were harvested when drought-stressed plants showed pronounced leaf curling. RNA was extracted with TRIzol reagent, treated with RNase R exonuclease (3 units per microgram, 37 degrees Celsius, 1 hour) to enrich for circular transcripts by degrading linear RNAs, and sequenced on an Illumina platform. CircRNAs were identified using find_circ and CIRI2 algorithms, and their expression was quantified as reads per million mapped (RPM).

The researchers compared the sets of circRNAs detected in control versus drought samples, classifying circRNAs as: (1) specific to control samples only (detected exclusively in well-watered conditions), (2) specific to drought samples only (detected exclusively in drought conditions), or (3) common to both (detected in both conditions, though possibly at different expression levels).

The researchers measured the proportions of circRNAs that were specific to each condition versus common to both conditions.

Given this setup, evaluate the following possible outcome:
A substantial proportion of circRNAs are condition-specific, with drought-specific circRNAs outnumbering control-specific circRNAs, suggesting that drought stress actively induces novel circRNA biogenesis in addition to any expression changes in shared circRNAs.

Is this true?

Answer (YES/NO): NO